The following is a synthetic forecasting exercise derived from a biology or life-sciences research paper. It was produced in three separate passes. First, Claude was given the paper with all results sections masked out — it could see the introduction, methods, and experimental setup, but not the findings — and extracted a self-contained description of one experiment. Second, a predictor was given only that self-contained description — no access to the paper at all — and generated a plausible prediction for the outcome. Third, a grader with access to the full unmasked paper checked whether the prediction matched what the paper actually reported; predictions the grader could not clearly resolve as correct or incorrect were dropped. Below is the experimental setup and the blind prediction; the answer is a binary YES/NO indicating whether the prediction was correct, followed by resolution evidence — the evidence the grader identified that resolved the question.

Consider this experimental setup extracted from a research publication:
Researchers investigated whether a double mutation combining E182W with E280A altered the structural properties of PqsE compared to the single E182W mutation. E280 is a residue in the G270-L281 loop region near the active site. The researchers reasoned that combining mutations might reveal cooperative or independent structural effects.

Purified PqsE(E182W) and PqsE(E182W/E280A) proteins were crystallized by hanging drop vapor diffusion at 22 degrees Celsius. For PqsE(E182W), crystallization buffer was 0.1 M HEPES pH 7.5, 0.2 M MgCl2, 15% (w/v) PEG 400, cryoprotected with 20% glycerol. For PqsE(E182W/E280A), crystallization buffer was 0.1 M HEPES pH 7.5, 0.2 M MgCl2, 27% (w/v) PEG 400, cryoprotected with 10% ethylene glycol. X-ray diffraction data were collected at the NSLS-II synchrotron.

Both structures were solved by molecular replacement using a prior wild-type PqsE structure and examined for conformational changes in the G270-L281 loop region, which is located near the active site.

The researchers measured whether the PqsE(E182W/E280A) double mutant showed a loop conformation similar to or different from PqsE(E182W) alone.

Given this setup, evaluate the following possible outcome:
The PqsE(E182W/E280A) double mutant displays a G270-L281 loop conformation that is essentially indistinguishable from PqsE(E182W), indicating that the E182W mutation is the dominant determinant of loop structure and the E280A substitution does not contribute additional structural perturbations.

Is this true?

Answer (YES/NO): NO